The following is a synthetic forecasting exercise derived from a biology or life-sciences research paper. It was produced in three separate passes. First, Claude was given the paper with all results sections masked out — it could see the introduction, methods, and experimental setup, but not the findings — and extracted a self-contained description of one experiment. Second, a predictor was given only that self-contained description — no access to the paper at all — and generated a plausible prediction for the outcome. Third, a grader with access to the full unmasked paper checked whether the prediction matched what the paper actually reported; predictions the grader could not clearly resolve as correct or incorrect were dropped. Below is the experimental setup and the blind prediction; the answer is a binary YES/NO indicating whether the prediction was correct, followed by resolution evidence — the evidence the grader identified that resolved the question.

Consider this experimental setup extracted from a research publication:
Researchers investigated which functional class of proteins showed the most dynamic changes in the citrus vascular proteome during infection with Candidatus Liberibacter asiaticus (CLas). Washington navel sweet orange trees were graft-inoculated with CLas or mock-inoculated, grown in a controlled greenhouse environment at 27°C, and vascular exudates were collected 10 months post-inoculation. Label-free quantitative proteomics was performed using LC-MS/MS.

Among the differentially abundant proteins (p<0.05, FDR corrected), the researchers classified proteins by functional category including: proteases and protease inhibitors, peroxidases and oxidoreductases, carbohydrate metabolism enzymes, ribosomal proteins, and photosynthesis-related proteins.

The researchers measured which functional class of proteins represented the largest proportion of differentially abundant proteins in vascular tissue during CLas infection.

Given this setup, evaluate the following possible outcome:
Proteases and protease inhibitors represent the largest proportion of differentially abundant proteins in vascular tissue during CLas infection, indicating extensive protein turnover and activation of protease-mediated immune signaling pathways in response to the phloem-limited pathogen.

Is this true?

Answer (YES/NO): YES